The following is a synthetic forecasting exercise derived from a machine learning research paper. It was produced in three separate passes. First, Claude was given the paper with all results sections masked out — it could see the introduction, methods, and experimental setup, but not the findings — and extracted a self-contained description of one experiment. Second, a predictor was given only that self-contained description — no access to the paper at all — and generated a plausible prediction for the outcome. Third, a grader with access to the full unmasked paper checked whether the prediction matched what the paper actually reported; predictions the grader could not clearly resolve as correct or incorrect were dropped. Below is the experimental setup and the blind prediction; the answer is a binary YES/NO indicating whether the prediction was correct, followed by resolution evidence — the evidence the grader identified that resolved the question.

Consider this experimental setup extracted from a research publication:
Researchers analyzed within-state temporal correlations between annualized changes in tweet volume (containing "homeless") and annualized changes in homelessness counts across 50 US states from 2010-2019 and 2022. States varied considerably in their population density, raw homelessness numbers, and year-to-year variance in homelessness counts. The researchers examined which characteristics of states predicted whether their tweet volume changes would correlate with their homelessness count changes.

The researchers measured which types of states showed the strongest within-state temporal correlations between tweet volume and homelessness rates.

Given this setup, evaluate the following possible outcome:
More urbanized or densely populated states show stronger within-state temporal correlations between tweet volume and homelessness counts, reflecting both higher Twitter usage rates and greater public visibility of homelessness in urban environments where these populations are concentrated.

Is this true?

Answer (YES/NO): NO